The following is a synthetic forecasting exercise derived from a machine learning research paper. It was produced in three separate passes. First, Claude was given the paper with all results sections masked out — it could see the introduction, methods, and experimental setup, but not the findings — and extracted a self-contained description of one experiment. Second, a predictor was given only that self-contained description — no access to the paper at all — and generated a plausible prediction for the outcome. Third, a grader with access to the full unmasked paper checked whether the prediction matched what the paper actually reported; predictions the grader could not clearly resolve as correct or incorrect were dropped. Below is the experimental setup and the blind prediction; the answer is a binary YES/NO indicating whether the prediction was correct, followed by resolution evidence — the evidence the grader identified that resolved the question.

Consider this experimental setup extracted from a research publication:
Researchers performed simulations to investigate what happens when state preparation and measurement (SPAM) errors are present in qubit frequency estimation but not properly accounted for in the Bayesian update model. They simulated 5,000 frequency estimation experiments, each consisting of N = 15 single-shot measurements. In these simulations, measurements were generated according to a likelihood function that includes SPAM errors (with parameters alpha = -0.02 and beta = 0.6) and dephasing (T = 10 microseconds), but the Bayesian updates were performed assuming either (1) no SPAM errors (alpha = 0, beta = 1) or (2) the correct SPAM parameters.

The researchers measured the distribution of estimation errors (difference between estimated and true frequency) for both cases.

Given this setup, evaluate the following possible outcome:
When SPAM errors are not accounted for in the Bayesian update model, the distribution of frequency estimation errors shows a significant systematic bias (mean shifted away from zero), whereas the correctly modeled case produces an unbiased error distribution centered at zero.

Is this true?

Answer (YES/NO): NO